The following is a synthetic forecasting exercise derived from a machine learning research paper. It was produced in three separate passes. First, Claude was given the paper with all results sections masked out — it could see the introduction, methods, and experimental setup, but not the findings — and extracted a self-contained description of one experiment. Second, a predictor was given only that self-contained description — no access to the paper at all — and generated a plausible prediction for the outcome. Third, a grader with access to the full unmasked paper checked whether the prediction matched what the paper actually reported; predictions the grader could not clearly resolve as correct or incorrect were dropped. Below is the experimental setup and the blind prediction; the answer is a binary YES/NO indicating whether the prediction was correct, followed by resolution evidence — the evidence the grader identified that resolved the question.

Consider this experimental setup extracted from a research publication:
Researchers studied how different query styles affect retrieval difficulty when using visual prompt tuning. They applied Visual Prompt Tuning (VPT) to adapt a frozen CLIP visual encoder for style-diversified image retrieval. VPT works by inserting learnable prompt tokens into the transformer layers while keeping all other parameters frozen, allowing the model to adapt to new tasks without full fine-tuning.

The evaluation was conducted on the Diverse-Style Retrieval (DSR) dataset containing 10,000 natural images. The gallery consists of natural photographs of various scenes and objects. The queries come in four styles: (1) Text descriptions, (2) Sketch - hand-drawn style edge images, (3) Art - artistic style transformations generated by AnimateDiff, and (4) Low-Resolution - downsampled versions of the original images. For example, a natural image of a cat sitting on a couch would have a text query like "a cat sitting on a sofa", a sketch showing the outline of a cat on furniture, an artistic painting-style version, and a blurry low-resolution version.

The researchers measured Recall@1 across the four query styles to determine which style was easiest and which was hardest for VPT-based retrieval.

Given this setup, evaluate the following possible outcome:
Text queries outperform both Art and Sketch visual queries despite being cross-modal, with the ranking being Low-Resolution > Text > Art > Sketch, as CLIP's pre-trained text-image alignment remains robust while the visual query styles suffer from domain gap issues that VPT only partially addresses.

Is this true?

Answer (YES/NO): NO